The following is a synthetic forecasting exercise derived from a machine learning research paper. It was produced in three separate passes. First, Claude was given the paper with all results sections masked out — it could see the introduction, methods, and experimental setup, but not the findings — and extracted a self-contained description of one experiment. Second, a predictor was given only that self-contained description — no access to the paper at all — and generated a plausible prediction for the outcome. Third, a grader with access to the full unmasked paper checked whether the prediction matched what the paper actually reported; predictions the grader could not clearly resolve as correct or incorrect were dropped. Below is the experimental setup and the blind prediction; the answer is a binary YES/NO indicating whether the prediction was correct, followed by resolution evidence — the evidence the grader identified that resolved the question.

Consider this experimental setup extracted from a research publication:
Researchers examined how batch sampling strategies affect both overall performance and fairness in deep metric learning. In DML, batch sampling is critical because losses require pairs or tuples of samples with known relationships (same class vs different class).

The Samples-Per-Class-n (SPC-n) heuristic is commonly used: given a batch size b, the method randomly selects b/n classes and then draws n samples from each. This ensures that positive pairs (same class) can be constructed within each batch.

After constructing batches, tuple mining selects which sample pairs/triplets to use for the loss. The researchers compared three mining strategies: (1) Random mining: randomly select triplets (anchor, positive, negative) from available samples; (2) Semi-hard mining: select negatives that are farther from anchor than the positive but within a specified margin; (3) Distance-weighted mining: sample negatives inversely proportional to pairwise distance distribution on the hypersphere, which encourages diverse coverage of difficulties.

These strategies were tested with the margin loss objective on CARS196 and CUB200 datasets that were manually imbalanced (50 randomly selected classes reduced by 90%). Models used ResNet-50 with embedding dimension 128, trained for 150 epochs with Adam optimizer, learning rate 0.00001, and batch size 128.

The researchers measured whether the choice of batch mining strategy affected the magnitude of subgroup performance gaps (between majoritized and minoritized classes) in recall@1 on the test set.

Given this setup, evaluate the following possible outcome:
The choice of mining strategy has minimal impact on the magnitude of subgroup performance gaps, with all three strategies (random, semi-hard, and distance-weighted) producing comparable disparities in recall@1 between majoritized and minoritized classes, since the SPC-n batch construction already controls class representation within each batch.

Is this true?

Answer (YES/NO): NO